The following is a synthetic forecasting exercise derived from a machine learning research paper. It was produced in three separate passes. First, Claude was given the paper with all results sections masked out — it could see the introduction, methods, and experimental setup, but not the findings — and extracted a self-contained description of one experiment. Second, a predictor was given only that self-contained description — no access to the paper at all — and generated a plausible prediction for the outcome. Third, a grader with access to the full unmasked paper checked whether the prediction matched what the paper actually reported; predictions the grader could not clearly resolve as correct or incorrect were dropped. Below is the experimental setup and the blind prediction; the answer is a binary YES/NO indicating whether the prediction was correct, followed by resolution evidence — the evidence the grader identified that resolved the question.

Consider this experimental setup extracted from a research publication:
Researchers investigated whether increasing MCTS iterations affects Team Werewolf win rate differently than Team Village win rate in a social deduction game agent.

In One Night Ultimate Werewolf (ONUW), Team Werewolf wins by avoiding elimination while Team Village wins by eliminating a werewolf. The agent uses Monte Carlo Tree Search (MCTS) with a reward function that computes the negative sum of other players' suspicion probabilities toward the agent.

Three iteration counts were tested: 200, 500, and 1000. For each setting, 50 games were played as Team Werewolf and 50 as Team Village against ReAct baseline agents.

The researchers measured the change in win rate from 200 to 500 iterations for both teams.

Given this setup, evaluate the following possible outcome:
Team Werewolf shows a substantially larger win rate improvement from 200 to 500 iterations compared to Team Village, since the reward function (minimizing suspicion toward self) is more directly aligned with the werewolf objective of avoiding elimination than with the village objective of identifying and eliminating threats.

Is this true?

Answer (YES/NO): NO